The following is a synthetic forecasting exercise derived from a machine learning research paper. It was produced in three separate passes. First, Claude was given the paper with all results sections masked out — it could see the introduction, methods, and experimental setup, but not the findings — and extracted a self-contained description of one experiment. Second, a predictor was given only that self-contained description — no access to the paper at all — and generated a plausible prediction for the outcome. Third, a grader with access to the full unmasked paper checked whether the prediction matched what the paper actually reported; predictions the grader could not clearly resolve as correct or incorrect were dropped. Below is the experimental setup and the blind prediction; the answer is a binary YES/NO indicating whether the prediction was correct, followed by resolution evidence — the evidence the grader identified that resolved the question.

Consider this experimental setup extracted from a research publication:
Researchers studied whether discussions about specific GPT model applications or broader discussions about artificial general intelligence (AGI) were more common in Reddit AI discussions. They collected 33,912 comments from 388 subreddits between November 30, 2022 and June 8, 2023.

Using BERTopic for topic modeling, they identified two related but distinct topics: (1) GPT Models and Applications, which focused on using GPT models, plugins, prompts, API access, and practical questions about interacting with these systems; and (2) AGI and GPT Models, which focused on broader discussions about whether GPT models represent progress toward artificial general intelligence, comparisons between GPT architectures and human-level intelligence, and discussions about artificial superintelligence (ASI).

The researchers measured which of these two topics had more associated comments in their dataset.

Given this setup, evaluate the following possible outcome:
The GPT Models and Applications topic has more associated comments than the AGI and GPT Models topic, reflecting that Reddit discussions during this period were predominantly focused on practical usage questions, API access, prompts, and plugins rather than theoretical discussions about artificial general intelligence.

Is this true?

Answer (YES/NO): YES